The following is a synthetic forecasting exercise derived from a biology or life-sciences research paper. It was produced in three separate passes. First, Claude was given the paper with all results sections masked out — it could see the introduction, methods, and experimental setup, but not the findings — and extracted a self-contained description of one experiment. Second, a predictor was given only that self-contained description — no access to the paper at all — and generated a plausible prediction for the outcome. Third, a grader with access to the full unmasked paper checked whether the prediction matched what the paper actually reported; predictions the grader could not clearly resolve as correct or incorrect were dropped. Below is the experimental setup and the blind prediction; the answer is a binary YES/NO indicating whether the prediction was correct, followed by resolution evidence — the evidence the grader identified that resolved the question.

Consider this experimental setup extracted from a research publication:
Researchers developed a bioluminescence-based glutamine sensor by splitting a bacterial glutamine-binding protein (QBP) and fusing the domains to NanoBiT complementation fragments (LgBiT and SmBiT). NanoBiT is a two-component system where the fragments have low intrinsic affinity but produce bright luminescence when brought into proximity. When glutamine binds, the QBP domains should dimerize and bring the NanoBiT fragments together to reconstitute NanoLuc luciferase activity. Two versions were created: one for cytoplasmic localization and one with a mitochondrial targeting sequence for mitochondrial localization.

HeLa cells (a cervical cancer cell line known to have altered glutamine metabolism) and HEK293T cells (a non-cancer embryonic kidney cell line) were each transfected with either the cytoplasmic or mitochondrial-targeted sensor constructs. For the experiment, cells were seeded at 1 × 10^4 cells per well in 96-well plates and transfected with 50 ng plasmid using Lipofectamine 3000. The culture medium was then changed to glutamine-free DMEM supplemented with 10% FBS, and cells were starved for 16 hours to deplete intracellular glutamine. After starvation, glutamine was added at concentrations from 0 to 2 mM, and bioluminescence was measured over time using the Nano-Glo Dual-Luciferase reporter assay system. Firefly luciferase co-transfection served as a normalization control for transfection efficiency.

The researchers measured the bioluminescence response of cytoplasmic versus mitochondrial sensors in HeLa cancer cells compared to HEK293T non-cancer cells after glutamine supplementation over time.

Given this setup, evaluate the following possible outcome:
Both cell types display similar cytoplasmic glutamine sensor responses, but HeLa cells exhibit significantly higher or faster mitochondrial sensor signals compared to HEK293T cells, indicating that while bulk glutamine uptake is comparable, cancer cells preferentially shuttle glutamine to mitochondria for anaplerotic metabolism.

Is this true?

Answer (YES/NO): NO